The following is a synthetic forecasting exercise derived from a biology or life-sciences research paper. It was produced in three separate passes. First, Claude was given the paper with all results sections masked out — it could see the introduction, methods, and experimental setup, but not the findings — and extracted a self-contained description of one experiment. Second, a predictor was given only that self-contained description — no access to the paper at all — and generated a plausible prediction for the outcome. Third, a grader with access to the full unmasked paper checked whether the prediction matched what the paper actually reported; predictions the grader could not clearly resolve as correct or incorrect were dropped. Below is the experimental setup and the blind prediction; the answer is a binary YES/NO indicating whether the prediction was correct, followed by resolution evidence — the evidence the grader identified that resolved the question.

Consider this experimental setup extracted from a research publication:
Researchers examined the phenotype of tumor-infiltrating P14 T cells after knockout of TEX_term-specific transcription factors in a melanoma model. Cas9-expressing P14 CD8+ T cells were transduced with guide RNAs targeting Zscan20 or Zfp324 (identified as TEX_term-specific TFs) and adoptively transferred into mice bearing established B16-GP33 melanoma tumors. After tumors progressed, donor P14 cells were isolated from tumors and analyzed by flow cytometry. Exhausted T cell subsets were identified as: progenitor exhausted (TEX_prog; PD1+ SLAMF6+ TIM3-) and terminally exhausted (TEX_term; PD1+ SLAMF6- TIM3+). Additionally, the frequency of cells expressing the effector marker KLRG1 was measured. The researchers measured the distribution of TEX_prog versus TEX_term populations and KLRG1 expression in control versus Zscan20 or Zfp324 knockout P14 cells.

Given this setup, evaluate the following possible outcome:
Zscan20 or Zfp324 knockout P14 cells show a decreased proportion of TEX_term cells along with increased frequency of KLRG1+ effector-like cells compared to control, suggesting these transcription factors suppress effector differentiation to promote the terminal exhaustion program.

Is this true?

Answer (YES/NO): YES